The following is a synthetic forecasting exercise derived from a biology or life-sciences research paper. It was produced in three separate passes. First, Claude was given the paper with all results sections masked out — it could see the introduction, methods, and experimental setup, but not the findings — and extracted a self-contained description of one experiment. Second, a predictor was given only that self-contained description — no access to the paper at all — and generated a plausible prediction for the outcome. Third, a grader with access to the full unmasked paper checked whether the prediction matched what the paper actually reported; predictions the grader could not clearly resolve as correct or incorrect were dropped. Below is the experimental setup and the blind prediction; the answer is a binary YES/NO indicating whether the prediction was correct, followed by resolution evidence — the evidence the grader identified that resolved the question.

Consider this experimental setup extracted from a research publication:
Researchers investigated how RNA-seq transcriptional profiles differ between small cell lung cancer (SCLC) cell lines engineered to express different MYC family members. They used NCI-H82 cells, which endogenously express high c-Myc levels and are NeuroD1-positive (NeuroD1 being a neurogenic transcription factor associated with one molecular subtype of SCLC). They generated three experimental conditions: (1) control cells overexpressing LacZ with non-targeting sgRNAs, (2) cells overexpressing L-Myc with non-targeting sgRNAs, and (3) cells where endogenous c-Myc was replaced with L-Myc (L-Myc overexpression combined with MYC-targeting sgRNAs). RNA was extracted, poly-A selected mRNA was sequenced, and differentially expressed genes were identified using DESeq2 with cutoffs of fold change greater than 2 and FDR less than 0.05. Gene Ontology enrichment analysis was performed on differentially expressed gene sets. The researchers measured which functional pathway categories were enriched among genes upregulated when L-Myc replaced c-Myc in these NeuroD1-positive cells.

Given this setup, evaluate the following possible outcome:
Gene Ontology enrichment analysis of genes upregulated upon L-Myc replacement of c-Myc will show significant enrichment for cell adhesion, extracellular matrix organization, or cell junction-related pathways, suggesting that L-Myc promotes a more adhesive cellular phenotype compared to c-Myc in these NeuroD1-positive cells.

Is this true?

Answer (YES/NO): NO